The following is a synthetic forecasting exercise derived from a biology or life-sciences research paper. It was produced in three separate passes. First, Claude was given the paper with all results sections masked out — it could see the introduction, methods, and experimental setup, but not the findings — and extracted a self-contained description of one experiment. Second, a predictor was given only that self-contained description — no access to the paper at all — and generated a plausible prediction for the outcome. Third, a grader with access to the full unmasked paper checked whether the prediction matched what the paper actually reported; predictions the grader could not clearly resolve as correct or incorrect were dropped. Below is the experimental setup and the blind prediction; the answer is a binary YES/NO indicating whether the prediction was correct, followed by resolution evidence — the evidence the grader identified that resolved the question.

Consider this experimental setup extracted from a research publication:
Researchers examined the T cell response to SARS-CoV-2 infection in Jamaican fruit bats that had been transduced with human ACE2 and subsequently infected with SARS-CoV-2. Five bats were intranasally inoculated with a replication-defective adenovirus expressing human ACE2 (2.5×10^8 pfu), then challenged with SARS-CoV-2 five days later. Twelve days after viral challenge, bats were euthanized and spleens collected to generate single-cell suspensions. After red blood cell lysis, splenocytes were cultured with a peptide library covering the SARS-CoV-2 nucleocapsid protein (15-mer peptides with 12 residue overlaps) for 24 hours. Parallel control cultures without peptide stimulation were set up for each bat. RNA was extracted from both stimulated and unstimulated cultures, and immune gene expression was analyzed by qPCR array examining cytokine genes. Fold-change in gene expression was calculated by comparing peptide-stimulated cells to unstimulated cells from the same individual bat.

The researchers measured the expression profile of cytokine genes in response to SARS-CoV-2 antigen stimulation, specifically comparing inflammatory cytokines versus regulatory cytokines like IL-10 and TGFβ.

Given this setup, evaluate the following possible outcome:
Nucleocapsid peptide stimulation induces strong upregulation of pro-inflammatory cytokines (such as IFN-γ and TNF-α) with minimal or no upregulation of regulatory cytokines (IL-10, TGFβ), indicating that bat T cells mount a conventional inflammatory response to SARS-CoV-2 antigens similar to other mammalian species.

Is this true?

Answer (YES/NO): NO